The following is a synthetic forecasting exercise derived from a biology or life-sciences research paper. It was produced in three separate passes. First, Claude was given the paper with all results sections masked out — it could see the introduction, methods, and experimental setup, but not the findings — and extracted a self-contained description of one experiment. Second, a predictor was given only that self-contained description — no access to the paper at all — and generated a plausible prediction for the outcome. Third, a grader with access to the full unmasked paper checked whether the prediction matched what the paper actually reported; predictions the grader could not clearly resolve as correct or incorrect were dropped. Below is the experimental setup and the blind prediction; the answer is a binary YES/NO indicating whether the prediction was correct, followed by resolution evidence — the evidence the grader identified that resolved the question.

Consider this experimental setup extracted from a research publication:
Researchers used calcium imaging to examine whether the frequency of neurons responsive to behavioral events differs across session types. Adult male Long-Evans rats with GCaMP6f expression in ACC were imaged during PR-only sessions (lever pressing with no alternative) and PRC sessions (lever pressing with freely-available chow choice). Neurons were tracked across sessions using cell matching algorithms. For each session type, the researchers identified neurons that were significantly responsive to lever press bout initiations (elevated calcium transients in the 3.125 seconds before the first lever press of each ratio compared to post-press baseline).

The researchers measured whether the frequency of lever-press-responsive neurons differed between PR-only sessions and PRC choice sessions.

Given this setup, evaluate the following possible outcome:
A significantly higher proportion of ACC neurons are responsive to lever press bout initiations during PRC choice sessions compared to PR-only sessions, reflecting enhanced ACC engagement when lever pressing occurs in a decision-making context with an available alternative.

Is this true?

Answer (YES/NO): NO